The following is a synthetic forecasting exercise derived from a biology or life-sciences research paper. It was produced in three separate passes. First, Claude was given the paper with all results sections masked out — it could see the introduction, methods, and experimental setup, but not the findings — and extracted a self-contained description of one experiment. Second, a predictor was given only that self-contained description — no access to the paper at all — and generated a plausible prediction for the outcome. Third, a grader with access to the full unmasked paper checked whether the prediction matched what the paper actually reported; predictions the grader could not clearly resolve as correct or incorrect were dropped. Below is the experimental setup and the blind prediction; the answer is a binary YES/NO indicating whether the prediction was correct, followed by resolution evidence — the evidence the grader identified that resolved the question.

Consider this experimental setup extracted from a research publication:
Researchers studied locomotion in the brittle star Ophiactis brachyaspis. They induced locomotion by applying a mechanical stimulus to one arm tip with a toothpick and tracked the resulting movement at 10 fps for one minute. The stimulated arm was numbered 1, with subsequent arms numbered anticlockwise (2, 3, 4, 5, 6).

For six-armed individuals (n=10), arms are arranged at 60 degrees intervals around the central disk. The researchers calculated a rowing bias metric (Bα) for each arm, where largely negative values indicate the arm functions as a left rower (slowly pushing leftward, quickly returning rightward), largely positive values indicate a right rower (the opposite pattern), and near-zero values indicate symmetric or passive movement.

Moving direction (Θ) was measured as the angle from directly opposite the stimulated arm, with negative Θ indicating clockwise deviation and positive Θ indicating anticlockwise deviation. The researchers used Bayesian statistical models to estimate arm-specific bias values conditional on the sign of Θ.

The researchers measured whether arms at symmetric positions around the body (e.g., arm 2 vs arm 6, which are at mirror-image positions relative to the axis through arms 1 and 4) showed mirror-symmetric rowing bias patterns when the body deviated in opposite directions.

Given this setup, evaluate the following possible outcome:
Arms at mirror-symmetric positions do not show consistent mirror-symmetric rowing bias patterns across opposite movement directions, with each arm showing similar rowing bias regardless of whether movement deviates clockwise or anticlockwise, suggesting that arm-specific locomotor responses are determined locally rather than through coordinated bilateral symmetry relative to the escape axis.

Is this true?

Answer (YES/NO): NO